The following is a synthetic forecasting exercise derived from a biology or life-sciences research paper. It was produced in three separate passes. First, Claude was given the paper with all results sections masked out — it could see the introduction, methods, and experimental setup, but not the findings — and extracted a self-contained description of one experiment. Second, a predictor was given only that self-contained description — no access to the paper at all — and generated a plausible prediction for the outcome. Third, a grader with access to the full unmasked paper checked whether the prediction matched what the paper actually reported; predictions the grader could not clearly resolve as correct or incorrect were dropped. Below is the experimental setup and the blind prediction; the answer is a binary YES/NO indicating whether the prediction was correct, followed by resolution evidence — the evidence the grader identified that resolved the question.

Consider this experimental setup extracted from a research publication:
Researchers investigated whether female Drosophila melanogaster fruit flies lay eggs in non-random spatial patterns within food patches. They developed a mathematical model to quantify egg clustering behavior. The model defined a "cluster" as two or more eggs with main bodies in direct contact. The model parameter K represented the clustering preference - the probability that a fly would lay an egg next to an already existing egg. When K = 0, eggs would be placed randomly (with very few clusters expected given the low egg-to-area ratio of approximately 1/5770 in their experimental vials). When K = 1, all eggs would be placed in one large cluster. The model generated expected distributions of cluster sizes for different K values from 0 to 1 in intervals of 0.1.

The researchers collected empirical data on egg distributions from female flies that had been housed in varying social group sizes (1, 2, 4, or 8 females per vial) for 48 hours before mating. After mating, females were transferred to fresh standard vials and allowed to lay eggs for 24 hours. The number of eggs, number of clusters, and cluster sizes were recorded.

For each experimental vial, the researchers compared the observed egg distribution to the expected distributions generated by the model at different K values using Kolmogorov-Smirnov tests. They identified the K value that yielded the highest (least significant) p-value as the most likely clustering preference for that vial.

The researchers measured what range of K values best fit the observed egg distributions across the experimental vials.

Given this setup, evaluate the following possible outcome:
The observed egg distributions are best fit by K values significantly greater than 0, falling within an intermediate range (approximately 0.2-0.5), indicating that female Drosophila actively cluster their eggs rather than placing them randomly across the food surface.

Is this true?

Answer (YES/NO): YES